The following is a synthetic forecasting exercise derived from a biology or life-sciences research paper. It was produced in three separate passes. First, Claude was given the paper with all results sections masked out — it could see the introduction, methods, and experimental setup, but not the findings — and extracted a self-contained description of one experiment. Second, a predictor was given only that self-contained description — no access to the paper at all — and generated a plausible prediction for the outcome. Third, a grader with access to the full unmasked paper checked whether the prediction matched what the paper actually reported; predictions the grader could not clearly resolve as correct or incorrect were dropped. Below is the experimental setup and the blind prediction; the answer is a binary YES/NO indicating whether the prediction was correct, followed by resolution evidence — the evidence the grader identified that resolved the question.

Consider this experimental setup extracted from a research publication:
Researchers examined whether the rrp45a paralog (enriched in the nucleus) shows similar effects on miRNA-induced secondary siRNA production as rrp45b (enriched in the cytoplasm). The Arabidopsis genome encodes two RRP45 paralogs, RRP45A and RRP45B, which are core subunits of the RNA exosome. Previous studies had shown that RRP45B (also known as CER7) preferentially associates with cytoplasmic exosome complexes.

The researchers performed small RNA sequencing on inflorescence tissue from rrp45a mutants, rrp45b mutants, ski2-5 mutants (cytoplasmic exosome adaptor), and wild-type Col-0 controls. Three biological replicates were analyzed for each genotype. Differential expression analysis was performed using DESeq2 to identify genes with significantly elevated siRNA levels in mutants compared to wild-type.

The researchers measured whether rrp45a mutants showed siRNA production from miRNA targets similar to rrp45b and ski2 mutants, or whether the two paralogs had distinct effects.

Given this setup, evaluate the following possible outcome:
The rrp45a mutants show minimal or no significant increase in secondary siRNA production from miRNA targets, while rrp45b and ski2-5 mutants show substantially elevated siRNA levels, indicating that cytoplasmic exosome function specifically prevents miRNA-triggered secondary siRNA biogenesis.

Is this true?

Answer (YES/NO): NO